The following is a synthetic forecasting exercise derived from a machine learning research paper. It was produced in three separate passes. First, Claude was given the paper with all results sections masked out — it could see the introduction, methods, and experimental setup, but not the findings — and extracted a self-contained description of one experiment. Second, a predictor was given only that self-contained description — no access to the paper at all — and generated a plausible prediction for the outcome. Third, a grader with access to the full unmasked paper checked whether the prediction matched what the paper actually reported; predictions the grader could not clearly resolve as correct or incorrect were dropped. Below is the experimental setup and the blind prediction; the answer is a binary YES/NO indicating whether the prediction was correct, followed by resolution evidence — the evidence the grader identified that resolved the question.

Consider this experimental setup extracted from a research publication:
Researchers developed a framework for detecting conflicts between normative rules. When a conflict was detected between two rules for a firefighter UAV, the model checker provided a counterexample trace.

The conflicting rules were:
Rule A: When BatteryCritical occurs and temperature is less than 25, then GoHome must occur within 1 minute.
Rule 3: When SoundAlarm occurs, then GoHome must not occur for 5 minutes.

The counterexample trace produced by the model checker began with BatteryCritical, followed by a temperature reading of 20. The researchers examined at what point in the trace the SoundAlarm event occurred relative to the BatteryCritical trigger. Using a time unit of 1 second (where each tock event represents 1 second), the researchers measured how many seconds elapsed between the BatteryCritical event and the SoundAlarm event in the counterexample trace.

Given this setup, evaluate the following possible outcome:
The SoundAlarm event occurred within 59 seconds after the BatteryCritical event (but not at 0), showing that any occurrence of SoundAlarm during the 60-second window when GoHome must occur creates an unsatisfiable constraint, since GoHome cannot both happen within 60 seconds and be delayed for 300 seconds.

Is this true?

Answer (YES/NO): YES